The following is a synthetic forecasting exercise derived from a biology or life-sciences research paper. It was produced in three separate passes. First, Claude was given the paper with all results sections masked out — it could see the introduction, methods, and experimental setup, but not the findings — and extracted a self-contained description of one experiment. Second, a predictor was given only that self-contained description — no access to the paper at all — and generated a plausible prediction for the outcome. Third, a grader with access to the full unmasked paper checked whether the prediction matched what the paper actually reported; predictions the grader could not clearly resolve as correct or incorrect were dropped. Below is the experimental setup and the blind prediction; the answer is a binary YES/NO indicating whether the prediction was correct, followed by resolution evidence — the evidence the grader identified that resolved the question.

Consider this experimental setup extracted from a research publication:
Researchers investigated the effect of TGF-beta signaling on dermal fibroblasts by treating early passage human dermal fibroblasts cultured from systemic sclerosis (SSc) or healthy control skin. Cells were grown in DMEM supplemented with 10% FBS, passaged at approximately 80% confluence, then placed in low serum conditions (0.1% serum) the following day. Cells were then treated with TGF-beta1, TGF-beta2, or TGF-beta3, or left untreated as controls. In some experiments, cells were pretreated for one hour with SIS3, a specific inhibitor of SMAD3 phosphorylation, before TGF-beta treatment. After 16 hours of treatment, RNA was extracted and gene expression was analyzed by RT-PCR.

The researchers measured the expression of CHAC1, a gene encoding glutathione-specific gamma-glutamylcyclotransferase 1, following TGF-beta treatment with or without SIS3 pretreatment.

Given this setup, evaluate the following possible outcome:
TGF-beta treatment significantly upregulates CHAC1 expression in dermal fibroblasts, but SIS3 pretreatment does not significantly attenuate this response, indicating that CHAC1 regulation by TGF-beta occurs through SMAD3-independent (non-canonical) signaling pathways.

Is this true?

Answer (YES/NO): NO